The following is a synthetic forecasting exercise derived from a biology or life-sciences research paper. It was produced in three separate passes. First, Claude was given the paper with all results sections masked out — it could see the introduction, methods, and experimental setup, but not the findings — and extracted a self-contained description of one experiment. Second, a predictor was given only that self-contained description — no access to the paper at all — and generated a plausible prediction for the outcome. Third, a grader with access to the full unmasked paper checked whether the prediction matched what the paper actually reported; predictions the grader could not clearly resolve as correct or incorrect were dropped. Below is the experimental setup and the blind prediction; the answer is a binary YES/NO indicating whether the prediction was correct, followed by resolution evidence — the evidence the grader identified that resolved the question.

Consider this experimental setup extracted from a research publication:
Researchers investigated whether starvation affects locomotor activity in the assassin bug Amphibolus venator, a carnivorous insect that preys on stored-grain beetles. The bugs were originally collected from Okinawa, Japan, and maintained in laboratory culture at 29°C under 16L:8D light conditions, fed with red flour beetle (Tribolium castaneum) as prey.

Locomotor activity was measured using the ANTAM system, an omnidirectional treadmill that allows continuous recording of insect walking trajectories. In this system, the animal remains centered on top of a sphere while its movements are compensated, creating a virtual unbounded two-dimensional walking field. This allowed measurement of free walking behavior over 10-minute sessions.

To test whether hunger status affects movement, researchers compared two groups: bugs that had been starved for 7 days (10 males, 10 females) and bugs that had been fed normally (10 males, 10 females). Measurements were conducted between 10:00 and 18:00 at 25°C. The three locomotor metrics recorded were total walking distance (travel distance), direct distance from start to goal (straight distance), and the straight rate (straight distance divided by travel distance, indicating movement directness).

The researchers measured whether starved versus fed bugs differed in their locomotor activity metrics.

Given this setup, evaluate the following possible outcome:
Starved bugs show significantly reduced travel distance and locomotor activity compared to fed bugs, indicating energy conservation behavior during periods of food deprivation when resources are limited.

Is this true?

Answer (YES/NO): NO